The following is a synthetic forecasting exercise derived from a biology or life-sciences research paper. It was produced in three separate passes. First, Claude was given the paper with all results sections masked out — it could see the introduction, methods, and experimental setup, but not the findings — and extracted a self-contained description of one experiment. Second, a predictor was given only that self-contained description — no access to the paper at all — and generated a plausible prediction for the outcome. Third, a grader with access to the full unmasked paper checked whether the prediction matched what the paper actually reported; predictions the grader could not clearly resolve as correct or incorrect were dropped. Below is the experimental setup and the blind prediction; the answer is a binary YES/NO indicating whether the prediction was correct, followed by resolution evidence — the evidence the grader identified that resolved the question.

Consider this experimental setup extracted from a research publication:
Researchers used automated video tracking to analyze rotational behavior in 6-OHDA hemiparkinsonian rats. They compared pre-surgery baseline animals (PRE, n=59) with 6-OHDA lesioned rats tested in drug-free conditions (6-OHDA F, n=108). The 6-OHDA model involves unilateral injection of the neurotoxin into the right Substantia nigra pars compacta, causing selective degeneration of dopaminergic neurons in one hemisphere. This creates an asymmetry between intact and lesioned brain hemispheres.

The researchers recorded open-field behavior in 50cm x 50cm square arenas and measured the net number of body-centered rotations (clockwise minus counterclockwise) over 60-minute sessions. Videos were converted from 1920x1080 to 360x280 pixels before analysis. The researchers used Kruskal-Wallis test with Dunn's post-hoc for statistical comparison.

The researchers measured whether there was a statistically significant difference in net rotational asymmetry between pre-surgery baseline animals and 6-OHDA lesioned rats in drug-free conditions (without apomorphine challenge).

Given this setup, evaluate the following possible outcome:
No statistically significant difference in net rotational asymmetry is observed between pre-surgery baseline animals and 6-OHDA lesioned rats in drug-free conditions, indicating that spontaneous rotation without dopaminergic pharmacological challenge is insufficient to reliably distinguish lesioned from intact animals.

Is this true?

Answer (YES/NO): NO